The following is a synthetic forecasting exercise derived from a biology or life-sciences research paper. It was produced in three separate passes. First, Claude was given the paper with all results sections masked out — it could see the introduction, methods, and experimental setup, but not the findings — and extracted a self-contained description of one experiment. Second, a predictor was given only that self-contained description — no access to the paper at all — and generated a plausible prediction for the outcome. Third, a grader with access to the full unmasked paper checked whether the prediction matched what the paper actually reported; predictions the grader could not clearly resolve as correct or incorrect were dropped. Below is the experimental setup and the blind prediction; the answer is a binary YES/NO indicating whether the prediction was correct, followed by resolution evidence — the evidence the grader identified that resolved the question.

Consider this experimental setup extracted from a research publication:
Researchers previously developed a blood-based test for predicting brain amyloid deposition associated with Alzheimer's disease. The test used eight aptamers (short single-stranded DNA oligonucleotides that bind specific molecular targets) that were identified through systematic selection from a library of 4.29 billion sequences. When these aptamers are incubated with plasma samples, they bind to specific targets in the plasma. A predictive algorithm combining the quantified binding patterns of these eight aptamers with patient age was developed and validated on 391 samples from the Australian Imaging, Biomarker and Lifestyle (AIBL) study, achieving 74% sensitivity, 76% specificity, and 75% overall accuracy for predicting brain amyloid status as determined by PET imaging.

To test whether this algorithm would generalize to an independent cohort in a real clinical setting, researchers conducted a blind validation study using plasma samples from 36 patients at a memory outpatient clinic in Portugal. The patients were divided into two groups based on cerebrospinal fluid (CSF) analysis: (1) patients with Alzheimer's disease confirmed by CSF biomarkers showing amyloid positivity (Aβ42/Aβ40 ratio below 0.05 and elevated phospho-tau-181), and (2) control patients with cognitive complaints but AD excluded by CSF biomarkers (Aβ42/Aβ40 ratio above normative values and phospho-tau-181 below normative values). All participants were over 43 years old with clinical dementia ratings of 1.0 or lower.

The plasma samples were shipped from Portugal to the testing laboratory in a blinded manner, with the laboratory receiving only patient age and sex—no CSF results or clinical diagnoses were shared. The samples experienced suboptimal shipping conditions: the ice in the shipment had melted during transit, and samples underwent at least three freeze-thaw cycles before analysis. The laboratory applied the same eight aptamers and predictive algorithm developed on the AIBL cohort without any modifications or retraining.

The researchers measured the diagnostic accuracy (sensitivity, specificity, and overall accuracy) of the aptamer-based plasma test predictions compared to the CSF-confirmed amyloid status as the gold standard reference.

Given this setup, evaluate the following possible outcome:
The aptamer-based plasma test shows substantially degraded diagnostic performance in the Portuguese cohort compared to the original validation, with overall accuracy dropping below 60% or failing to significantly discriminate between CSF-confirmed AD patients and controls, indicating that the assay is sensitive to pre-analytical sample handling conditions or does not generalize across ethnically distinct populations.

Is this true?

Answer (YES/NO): NO